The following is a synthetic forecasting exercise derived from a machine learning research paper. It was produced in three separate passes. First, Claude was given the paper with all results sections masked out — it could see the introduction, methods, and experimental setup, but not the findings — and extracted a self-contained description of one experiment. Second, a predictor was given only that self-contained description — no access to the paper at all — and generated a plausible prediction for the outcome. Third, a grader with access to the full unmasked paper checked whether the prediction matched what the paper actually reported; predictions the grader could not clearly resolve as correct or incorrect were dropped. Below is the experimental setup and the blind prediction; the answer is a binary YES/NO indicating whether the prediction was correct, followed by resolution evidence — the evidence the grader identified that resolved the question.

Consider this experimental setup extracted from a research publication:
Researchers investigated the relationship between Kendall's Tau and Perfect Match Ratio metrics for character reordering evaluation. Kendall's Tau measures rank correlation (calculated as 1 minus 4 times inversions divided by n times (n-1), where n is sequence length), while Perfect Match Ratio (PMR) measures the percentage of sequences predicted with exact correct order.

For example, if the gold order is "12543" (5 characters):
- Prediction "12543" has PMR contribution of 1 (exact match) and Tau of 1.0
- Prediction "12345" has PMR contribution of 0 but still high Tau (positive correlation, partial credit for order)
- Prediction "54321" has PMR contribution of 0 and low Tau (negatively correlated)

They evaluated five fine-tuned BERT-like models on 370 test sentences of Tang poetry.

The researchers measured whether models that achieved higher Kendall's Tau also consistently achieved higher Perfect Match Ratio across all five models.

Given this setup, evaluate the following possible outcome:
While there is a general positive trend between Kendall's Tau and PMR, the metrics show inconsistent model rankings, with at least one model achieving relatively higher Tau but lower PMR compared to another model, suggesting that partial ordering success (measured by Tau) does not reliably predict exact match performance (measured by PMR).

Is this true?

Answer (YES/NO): NO